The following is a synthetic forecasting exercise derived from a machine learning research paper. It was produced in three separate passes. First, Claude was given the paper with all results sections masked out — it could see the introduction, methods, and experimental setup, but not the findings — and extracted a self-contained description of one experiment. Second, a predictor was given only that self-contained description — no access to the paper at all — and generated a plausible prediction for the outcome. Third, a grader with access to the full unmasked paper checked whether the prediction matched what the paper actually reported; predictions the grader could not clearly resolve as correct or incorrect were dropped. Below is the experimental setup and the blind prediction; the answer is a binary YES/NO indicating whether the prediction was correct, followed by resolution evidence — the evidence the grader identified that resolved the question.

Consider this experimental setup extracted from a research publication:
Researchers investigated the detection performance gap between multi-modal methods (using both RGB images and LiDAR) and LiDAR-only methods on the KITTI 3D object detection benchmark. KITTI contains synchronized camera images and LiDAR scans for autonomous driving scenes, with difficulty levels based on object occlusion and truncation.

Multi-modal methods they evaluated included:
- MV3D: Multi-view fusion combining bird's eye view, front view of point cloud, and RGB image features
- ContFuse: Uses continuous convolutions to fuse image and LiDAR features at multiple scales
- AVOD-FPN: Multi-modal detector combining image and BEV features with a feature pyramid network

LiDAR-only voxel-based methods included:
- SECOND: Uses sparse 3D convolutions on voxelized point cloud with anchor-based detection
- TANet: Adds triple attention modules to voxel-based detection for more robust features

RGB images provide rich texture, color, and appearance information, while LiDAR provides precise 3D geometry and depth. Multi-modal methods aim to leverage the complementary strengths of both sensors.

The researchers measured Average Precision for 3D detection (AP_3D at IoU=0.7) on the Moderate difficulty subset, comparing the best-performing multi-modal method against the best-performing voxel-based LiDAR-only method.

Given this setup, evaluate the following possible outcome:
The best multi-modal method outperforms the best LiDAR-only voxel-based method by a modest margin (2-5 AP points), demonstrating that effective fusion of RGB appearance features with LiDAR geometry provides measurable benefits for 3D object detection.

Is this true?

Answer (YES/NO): NO